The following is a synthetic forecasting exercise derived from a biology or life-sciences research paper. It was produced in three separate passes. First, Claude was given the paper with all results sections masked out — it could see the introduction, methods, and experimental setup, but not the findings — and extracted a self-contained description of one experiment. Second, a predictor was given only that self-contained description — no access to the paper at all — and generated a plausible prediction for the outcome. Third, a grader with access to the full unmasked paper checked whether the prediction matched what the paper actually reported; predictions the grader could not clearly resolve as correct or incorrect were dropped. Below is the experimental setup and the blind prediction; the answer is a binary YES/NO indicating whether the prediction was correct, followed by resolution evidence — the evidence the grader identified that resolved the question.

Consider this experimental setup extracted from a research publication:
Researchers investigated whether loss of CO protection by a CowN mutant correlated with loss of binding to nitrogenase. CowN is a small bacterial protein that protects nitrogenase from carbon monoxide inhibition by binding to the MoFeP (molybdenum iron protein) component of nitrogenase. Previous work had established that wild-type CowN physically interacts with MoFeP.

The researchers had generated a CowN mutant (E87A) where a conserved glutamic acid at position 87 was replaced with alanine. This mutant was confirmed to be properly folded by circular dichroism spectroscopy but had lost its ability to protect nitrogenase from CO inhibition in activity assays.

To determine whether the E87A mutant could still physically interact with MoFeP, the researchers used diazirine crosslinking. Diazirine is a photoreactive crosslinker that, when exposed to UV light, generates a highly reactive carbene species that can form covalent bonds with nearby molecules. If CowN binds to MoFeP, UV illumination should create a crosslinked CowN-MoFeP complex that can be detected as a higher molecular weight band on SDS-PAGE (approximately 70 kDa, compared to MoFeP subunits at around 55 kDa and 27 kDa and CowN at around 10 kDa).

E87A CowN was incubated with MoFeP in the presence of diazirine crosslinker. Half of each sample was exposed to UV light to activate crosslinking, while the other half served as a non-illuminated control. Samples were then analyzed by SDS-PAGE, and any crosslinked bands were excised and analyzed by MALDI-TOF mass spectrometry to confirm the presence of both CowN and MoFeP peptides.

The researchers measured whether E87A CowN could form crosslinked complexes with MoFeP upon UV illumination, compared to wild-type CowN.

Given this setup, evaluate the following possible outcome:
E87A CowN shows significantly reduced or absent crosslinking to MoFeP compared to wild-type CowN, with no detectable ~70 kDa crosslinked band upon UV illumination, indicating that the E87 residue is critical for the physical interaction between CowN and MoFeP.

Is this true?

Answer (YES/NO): YES